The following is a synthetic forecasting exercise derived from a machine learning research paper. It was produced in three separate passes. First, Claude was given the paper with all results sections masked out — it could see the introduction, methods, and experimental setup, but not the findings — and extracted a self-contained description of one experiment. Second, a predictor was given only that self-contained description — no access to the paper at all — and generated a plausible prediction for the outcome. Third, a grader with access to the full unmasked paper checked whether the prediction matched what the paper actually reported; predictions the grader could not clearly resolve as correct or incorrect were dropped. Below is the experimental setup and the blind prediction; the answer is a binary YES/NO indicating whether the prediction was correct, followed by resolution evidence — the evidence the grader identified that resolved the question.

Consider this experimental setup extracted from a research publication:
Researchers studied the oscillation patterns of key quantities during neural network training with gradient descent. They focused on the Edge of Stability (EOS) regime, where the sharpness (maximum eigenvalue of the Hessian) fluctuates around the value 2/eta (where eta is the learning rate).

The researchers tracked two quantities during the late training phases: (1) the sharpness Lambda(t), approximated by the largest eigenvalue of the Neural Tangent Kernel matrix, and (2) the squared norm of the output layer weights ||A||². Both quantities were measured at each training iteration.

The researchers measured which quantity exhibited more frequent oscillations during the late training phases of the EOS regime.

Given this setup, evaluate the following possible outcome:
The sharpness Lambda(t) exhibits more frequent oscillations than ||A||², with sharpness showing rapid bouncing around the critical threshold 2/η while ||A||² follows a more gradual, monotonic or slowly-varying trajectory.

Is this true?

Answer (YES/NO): YES